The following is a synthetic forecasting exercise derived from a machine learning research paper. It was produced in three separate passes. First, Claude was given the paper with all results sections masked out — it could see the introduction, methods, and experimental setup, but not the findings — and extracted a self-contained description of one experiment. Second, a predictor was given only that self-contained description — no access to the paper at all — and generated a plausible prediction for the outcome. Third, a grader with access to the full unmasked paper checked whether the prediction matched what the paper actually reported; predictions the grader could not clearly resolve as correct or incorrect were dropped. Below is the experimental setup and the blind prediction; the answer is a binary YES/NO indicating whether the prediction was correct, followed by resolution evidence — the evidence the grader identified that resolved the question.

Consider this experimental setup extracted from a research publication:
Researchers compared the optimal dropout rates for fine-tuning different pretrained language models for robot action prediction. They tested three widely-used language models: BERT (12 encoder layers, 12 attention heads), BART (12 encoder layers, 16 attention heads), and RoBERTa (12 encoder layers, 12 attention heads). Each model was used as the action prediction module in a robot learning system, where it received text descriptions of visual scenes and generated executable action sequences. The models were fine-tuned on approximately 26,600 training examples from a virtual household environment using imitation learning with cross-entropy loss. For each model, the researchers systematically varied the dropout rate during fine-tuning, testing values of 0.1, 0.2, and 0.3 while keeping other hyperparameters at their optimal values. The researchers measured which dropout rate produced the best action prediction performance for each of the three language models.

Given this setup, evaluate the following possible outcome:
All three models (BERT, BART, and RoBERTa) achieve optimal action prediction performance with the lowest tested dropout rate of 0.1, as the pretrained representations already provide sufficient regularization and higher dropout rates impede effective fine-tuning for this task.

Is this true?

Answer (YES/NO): NO